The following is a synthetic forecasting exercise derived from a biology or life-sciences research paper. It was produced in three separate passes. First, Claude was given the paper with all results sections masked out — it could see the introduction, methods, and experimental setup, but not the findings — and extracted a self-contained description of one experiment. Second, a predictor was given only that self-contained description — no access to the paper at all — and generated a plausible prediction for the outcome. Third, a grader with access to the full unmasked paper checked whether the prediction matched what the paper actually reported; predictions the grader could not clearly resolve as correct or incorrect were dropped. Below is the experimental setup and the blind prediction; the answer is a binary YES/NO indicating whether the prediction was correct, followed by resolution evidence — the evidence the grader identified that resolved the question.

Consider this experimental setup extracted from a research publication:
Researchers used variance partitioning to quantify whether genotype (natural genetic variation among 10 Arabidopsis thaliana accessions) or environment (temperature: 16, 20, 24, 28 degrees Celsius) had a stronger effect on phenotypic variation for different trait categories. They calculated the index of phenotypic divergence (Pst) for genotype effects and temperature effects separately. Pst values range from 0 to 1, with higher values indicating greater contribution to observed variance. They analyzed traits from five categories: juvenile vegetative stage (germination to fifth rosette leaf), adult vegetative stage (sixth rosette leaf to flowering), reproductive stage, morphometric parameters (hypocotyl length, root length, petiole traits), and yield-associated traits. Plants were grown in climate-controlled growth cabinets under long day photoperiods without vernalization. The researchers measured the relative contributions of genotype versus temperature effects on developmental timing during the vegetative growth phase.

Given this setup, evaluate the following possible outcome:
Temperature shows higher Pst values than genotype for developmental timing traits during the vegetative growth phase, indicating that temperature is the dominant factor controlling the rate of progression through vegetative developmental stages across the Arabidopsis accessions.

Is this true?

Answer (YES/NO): YES